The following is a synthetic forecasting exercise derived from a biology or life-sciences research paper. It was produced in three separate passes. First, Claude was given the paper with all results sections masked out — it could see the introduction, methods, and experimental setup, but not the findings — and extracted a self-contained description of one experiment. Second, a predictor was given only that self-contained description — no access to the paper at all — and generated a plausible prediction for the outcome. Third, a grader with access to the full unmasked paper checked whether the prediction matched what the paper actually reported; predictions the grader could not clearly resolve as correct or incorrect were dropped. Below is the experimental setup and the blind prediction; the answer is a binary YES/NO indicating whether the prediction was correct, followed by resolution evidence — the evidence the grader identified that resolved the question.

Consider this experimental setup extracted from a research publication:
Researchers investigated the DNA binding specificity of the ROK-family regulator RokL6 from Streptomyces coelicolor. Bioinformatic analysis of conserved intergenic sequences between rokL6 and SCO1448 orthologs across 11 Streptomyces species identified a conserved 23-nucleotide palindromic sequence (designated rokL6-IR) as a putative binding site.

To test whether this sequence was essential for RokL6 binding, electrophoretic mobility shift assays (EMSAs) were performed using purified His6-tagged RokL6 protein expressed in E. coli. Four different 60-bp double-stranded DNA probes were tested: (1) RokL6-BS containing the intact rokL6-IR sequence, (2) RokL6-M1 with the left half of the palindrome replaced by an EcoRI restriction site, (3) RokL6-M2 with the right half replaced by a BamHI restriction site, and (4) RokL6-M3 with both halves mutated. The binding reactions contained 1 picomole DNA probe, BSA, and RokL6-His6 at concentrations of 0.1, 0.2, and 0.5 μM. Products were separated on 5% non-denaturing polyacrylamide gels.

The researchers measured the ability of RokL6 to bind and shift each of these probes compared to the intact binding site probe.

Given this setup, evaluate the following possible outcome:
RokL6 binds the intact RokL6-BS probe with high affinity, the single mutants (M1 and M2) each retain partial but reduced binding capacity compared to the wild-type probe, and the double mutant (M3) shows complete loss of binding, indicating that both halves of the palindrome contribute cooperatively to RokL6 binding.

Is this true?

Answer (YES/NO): YES